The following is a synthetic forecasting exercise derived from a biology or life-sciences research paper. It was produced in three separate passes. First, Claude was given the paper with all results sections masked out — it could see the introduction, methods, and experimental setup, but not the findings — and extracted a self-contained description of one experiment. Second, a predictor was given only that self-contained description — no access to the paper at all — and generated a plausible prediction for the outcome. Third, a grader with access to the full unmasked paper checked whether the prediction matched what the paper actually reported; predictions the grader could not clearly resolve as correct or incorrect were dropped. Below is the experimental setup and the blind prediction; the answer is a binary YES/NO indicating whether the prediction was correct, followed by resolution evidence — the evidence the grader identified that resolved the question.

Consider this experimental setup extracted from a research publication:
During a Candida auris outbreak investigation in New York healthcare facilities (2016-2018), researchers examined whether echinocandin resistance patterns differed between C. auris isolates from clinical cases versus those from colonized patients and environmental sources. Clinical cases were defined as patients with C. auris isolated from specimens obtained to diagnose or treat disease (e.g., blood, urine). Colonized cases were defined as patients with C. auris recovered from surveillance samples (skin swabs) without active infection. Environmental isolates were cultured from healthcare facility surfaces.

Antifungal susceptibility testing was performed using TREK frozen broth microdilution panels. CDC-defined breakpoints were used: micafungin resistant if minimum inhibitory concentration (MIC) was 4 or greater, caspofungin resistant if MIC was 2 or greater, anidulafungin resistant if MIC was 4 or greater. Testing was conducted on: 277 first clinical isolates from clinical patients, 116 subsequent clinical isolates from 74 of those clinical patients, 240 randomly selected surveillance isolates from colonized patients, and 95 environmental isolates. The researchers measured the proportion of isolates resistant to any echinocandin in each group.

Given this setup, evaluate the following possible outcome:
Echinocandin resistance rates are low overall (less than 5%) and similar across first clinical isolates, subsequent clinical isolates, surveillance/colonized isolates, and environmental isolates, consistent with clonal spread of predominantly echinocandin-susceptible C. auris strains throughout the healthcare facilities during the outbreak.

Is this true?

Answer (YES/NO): NO